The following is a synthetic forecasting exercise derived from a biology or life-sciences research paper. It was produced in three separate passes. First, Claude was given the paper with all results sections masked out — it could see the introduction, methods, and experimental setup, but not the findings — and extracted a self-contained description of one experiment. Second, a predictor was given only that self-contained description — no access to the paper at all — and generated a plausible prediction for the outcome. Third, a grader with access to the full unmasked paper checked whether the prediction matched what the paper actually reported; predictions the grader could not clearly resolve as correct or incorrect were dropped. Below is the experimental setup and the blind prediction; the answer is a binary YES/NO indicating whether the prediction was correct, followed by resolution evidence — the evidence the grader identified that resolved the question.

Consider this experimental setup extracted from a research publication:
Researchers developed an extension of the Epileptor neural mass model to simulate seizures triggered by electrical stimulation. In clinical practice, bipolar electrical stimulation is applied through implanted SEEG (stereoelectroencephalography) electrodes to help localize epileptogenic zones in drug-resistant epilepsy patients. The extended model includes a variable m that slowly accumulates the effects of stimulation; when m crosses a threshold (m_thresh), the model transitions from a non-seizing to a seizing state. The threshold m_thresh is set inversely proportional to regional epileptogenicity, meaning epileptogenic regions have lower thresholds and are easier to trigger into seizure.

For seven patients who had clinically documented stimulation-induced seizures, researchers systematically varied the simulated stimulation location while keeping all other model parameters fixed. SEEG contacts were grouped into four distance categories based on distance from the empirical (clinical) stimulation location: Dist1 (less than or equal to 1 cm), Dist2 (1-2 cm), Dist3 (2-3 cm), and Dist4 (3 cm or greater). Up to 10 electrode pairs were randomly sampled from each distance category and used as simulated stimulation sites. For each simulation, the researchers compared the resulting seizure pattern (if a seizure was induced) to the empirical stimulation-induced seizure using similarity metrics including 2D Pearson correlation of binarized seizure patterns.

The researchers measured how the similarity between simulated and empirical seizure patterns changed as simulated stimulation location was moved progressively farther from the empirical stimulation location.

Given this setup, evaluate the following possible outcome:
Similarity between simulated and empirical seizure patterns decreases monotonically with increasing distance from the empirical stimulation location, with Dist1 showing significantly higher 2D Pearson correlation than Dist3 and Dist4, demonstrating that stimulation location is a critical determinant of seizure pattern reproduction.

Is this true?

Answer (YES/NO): YES